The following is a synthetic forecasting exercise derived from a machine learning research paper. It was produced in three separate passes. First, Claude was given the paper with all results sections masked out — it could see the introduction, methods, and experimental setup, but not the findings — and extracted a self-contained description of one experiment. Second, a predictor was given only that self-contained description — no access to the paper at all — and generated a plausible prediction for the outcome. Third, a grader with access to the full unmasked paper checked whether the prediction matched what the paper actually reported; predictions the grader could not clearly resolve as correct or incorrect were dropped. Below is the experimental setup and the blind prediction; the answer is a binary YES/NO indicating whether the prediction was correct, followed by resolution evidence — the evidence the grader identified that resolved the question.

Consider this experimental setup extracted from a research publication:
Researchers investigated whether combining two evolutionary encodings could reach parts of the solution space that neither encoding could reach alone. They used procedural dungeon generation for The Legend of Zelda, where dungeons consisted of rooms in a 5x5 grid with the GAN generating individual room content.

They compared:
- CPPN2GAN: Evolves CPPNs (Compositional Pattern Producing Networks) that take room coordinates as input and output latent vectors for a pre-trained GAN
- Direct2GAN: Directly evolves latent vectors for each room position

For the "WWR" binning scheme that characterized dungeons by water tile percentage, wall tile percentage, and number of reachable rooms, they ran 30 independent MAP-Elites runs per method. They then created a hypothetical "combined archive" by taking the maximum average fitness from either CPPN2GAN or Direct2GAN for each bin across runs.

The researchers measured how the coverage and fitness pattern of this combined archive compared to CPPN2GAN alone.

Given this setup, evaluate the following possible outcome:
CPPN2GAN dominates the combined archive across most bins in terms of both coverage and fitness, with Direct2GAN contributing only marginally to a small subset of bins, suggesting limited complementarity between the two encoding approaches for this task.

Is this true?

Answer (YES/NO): NO